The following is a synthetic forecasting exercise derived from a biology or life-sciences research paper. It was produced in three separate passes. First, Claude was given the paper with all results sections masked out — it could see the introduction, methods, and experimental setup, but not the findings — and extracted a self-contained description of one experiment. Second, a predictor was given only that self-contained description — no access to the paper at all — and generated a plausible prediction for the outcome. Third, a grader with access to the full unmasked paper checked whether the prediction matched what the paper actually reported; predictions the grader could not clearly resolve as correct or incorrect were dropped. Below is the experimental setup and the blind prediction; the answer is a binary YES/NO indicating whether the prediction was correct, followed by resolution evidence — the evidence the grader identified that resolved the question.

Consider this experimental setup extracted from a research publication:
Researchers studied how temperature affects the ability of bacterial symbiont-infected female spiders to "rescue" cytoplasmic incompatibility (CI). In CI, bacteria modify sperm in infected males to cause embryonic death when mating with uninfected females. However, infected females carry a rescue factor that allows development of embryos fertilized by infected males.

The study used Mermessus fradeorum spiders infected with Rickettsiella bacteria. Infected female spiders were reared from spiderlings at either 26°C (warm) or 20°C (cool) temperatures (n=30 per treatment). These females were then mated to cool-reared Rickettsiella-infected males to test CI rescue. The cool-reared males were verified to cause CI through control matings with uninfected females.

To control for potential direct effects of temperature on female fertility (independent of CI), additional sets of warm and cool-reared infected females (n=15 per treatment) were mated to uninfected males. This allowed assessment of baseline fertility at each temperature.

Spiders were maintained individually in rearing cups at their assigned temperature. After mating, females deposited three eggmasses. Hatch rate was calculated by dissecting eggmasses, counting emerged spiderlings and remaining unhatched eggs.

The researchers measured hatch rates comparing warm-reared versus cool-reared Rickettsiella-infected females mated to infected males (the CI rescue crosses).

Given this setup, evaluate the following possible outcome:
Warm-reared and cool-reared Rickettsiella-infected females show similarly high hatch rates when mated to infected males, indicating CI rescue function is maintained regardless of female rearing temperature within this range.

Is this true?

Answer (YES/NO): YES